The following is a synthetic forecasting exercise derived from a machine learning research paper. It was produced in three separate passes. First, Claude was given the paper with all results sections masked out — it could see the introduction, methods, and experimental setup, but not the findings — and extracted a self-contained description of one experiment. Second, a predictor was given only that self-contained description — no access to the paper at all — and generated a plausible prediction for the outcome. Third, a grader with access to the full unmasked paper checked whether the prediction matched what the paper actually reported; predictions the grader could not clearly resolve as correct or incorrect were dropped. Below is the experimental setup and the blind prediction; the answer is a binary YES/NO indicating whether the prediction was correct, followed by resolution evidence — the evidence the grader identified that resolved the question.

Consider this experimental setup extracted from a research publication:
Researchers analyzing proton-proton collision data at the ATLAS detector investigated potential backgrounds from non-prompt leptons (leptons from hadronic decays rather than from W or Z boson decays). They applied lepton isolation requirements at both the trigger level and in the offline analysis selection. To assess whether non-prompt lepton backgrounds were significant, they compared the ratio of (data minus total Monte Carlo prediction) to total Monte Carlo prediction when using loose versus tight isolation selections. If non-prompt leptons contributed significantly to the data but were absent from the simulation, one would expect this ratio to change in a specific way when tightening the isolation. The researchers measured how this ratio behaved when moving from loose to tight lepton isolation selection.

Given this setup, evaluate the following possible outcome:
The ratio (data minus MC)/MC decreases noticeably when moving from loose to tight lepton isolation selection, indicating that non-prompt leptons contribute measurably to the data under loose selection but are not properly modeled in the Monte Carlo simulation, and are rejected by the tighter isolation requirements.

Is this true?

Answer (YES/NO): NO